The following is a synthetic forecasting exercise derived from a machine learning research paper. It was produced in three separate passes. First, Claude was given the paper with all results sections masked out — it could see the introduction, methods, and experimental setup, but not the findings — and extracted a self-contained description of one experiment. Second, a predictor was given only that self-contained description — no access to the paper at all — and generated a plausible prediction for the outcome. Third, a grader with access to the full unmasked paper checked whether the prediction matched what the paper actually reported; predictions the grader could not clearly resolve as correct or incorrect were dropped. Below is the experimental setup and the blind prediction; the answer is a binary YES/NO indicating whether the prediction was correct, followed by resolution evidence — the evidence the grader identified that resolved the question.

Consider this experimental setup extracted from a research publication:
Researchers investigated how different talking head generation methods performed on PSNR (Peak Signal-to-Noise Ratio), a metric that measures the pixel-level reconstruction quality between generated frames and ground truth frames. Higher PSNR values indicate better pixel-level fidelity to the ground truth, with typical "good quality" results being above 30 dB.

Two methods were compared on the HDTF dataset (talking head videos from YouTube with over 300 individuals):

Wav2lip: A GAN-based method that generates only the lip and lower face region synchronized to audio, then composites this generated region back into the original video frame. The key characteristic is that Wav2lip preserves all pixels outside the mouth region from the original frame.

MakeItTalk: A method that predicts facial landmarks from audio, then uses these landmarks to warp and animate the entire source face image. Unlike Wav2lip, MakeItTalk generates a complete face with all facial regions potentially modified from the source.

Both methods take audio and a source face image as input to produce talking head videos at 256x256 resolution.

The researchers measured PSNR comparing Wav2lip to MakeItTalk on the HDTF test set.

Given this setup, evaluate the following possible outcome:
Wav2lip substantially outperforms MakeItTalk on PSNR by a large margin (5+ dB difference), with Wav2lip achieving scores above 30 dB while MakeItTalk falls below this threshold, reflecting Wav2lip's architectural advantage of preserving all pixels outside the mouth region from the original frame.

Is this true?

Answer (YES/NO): YES